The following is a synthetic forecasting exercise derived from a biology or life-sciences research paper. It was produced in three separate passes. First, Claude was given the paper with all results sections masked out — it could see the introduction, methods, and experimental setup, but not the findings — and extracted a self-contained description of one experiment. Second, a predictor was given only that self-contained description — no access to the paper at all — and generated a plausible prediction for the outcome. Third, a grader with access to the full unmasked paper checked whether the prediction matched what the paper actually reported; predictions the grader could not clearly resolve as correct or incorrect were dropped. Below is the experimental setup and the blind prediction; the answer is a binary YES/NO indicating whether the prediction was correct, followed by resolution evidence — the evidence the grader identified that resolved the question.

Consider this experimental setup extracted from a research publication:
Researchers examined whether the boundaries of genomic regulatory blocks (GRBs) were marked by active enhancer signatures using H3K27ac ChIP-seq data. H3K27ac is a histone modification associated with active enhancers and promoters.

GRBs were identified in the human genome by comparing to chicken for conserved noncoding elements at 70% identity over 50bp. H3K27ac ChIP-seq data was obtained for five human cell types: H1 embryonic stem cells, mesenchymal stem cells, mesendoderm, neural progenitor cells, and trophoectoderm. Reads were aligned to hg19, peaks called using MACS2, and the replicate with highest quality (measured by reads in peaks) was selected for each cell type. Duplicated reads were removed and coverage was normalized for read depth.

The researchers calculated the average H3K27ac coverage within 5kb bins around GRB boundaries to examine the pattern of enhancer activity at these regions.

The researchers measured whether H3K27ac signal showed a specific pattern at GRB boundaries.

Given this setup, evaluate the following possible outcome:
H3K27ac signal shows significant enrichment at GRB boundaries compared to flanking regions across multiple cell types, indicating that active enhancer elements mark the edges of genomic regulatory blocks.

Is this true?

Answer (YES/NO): NO